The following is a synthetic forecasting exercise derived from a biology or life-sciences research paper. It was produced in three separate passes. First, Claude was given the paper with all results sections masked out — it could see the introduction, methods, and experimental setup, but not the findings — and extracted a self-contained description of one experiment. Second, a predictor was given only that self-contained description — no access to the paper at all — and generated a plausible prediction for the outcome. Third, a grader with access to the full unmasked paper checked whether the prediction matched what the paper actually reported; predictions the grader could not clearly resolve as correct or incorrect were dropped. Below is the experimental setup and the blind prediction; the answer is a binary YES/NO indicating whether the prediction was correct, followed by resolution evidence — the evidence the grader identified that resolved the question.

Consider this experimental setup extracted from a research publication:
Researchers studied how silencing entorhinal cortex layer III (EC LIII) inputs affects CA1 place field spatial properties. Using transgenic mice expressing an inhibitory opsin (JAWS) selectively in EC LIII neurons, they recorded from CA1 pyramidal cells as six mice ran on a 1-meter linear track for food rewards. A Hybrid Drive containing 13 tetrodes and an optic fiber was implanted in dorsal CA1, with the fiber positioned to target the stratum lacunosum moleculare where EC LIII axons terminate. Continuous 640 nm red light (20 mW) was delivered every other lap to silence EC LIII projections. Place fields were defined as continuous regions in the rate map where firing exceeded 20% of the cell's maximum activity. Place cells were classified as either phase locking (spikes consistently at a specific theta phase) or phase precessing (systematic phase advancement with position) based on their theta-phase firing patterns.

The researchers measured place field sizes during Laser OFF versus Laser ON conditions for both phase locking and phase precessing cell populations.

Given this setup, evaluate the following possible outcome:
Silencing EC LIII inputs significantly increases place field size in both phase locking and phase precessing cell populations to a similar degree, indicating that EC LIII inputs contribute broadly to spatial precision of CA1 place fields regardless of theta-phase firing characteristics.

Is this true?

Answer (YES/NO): NO